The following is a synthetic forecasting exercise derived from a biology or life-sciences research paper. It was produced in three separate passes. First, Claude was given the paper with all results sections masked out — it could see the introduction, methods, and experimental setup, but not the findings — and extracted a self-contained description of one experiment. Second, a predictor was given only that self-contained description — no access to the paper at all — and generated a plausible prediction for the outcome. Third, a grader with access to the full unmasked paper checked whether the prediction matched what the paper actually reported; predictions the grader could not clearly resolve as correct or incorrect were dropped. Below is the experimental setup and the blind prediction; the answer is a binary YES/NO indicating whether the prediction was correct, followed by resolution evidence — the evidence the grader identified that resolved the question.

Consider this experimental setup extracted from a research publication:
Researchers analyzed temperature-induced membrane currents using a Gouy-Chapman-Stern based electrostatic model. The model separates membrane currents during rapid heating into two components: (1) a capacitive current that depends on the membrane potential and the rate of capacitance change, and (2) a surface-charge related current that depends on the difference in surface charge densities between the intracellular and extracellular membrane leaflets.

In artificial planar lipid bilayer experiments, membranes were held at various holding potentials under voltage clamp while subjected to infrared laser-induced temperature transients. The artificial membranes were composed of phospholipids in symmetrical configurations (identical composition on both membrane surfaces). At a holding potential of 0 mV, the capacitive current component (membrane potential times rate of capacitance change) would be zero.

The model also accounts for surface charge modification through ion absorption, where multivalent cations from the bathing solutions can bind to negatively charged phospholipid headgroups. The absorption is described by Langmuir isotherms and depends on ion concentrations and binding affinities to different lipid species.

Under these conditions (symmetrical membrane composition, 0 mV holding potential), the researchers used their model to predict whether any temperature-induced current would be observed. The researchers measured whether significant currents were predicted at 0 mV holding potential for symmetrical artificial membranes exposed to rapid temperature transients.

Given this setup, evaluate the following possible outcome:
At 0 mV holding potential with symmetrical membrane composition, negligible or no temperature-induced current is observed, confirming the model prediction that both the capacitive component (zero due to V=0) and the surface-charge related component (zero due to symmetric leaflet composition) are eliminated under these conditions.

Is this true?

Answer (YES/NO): YES